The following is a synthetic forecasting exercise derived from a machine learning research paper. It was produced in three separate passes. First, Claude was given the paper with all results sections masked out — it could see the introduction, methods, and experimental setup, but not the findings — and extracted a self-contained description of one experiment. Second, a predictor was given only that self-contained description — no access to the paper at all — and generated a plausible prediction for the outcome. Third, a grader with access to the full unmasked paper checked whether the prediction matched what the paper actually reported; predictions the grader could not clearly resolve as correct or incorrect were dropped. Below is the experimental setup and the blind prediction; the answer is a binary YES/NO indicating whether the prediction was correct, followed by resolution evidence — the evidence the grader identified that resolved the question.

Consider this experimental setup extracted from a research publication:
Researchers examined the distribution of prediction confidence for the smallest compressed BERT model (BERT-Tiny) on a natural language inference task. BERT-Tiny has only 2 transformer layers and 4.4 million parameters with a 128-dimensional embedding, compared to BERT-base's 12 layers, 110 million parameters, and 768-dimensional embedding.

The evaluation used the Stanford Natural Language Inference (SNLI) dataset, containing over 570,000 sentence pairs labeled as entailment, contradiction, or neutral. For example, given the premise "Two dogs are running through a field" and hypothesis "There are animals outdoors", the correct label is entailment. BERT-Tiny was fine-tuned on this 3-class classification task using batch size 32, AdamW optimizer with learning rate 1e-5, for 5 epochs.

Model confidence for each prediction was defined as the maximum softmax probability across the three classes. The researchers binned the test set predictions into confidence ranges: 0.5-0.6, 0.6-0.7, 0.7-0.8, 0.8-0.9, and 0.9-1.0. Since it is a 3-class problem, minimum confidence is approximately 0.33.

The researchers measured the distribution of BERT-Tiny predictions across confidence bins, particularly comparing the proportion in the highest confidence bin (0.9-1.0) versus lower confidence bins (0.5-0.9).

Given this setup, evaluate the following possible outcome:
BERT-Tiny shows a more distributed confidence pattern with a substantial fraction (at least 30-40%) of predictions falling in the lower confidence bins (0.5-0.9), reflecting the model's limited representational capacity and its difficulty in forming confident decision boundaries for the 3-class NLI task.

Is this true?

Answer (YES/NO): YES